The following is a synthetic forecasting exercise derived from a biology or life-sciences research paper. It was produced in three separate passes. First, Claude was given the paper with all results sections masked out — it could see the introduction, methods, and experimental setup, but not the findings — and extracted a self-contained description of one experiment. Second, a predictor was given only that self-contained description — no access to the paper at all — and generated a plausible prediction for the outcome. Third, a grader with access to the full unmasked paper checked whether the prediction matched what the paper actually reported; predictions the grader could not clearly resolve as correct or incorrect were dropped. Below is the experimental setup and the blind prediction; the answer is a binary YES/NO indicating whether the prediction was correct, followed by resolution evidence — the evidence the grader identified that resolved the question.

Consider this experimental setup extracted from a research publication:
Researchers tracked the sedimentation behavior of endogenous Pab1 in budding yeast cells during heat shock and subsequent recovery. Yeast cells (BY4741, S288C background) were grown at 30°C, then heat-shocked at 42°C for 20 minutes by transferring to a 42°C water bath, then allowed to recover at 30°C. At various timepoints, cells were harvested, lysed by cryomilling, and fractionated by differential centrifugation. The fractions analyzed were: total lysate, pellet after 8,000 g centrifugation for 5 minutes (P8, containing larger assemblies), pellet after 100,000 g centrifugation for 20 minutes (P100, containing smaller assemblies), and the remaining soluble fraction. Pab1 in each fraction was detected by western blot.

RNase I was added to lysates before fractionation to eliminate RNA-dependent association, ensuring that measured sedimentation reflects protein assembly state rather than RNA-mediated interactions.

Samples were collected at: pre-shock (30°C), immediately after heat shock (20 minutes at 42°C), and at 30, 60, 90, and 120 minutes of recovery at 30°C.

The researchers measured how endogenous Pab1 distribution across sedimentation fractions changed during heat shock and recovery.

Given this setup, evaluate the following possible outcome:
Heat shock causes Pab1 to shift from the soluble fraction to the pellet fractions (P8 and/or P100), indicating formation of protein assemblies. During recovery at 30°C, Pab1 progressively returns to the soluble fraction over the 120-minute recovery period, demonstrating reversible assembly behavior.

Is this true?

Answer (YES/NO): YES